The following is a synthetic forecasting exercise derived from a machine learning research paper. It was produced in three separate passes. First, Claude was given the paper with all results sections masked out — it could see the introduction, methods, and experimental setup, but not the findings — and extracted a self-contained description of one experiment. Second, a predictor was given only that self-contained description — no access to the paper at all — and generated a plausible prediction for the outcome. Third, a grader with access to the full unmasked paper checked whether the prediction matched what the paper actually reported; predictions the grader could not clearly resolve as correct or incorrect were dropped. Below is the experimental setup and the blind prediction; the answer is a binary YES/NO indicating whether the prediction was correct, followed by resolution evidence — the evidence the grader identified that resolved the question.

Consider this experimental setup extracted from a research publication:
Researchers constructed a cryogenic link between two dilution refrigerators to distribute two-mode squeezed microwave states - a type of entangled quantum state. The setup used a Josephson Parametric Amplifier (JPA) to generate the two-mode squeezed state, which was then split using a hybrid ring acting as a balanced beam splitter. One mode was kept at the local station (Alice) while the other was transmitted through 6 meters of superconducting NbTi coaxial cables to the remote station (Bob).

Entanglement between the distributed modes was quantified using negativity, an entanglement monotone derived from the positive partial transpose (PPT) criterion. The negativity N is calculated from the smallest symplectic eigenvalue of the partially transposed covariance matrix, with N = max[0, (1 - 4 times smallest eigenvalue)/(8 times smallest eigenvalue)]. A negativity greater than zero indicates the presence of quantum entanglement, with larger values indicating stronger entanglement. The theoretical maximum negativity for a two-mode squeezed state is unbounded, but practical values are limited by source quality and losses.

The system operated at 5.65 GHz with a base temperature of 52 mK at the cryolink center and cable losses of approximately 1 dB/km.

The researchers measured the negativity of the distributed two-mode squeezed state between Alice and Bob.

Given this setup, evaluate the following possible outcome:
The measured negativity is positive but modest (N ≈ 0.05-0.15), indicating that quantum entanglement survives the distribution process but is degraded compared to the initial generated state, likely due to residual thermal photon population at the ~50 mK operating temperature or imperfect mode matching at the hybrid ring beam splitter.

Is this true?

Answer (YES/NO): NO